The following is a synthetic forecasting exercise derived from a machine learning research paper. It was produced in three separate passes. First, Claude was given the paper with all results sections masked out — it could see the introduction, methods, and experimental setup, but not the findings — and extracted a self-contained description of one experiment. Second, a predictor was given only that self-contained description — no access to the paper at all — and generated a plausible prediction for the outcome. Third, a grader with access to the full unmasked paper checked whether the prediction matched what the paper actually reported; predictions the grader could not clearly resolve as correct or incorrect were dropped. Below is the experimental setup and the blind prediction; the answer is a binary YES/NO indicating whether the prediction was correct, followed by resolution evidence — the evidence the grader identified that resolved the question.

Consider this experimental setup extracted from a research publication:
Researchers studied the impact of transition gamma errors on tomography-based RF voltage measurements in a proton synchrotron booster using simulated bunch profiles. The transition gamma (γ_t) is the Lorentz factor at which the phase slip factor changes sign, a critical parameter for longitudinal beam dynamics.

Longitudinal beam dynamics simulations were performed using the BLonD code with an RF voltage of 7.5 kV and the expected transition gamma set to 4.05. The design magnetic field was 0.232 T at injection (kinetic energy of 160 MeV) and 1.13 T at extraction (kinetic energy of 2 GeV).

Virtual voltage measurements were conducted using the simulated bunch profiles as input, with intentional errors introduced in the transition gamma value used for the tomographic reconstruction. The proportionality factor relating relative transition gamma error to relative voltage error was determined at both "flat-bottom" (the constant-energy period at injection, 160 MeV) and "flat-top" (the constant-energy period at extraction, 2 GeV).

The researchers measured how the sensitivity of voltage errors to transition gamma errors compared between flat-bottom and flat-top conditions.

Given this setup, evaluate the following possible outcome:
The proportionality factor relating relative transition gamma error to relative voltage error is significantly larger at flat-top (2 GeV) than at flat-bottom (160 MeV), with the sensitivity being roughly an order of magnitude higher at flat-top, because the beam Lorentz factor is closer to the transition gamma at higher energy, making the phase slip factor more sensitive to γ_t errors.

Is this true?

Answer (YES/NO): YES